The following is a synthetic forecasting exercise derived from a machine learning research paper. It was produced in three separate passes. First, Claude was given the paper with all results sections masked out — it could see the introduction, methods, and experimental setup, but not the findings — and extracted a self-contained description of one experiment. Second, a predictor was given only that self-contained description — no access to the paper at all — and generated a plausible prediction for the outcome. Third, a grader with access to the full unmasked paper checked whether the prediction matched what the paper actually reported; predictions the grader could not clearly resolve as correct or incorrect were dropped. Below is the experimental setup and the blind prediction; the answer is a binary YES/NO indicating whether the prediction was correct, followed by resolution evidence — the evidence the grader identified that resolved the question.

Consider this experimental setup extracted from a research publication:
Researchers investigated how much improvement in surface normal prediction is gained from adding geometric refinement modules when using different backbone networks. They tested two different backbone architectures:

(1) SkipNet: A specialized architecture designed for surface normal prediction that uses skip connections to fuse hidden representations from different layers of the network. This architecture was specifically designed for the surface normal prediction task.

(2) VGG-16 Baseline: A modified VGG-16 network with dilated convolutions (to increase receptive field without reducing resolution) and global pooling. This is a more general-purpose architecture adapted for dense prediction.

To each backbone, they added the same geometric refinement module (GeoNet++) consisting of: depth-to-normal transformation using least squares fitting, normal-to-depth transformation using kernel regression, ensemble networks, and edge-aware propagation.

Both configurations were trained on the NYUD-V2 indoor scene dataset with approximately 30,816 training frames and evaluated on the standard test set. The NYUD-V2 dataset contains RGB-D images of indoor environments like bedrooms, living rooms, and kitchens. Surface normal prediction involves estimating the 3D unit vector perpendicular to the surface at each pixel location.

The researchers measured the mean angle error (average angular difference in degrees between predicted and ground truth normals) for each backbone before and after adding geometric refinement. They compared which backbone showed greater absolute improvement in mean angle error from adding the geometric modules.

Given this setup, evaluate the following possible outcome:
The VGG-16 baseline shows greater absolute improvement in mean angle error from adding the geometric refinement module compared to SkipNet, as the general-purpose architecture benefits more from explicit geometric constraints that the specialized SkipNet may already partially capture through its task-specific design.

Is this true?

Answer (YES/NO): YES